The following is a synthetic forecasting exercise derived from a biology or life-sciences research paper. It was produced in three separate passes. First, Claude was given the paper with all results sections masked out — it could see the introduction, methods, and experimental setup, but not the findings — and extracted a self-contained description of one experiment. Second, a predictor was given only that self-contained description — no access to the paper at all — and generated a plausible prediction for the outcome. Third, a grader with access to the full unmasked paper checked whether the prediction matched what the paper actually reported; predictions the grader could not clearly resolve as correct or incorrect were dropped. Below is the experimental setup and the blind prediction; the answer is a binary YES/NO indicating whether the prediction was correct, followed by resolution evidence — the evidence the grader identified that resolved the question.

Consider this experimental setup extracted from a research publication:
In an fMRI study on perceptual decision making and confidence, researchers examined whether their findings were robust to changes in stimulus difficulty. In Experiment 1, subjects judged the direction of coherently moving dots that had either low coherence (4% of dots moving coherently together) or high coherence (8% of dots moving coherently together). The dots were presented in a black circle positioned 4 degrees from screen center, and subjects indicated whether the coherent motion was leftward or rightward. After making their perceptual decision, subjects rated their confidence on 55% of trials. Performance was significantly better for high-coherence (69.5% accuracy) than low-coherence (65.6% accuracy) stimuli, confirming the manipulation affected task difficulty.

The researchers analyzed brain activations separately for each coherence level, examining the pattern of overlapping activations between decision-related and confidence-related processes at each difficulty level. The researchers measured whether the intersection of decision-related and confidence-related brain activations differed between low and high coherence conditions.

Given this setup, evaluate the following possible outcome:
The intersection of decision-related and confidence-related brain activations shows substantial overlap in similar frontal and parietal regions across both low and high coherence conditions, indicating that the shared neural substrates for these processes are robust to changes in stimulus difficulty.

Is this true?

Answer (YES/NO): YES